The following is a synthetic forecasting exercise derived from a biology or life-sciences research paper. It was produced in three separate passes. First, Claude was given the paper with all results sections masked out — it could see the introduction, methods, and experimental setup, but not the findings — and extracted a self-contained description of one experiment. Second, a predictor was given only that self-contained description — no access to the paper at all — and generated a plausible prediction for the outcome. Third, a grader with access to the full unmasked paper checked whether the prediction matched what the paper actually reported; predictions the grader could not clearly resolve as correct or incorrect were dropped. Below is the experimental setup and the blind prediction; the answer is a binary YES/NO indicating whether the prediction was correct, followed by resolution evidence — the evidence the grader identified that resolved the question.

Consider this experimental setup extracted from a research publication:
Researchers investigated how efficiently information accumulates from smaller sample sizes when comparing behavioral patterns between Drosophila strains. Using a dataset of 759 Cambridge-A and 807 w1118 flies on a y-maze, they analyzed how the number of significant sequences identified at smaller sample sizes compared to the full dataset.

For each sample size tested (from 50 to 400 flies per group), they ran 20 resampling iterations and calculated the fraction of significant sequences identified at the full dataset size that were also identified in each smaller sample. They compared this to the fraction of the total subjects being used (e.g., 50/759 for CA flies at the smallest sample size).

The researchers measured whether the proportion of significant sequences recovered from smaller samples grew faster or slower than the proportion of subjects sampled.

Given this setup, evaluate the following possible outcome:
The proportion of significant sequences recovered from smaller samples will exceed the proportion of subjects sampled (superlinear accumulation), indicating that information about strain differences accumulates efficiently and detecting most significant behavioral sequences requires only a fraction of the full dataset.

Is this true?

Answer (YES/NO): YES